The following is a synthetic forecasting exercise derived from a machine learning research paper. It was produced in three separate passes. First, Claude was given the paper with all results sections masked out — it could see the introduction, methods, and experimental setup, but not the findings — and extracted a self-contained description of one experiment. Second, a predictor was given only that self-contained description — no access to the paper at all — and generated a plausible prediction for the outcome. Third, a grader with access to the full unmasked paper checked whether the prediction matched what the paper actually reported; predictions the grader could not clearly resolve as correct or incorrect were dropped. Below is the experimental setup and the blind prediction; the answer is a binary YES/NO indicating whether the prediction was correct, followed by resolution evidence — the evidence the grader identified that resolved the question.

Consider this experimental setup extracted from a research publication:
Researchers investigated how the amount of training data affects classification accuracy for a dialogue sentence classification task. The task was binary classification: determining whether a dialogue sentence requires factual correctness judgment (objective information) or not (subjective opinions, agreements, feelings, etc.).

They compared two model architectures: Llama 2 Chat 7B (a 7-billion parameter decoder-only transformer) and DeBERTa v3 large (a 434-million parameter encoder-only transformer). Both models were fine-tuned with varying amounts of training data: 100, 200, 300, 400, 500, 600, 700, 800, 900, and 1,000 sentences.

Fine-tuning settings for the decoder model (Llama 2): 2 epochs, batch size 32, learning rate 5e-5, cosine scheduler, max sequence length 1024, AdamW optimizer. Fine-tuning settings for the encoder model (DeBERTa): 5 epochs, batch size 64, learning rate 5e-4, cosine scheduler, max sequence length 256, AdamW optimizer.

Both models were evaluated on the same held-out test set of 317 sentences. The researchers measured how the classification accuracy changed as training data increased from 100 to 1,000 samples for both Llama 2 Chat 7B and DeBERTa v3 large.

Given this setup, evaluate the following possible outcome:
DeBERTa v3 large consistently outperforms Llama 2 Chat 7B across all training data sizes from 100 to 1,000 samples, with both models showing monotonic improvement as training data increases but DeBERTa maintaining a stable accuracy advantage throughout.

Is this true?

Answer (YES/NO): NO